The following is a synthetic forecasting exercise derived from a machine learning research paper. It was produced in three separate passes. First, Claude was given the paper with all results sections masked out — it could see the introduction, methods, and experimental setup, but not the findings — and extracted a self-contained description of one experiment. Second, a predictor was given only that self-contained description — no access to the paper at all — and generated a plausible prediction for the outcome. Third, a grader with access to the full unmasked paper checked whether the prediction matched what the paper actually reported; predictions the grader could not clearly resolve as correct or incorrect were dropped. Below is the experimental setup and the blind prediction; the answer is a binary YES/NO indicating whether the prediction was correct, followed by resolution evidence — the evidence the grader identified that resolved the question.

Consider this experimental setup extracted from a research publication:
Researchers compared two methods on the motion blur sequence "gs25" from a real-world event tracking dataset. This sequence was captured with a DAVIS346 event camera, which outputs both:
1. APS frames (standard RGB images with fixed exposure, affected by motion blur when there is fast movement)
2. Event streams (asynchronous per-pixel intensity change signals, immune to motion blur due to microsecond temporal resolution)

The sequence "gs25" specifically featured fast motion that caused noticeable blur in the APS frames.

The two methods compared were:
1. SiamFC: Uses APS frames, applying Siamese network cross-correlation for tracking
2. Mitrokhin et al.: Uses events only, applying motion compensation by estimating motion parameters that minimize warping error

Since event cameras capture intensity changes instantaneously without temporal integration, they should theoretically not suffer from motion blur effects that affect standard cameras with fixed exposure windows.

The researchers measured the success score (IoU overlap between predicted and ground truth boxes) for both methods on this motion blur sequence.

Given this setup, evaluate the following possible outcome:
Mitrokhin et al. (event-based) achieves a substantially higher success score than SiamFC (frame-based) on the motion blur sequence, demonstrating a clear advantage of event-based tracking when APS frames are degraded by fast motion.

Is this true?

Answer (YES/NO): NO